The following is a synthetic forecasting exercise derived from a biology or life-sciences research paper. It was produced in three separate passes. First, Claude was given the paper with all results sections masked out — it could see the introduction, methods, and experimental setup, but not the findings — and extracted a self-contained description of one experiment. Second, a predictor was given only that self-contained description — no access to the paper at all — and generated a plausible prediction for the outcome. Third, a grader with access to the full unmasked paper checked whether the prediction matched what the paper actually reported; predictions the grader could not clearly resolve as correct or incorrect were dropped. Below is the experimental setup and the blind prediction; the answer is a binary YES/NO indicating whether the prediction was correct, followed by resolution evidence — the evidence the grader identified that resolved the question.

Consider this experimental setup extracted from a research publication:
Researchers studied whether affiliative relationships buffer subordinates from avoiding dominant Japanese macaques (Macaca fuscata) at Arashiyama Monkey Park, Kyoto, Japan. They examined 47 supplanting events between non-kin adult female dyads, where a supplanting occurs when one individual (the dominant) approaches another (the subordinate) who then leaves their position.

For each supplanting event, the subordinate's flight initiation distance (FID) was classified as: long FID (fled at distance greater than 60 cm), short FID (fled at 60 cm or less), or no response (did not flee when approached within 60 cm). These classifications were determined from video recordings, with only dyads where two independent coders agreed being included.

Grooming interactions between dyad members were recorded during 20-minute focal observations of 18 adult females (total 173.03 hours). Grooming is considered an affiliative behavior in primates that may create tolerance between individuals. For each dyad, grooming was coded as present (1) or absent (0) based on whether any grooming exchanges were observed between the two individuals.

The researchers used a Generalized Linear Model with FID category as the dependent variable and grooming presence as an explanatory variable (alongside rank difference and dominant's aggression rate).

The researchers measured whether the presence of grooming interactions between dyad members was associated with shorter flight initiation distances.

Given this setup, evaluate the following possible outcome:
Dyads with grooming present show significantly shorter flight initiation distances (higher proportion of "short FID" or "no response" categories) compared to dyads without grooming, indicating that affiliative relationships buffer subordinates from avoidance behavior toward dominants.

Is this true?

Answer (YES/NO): NO